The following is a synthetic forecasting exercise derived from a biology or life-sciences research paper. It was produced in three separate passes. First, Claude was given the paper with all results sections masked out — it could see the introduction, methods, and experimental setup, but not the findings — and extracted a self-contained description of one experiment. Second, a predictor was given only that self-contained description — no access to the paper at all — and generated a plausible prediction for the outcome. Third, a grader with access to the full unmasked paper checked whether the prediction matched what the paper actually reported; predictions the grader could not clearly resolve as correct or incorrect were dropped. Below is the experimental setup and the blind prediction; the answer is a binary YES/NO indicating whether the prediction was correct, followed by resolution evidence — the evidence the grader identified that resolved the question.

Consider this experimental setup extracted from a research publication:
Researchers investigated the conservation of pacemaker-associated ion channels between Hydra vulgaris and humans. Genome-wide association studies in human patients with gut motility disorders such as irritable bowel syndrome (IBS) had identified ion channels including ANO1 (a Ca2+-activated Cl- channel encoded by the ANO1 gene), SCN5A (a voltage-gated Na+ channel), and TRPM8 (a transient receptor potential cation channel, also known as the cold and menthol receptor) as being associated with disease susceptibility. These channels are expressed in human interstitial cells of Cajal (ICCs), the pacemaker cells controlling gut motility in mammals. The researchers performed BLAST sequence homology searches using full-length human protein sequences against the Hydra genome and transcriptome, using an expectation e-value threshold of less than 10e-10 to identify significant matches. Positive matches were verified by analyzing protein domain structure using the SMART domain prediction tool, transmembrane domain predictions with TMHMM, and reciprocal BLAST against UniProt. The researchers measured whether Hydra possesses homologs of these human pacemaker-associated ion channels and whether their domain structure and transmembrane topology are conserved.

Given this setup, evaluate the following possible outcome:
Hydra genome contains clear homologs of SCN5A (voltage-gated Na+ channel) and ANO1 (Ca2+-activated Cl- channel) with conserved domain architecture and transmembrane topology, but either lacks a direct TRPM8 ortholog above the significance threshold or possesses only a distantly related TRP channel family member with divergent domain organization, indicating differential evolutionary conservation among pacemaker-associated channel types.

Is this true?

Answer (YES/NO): NO